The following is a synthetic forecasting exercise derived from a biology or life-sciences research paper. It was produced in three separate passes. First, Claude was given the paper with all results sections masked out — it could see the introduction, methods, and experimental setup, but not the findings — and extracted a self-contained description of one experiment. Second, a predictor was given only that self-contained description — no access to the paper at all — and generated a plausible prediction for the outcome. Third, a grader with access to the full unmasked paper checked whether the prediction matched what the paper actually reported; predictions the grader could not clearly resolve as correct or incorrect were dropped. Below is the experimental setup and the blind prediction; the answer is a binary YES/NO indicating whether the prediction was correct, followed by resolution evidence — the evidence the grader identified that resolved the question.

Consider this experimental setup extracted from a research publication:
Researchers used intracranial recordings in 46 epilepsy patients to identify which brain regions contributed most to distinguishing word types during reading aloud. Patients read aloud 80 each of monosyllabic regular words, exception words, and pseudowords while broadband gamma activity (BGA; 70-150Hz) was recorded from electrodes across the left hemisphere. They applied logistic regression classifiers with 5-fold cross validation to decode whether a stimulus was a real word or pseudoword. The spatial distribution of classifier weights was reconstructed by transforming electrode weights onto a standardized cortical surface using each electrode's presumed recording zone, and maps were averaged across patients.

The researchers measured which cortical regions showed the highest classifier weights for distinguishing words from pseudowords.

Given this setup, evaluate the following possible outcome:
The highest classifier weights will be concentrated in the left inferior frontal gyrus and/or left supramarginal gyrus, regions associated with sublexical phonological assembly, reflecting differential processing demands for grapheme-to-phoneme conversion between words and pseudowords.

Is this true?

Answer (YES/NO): NO